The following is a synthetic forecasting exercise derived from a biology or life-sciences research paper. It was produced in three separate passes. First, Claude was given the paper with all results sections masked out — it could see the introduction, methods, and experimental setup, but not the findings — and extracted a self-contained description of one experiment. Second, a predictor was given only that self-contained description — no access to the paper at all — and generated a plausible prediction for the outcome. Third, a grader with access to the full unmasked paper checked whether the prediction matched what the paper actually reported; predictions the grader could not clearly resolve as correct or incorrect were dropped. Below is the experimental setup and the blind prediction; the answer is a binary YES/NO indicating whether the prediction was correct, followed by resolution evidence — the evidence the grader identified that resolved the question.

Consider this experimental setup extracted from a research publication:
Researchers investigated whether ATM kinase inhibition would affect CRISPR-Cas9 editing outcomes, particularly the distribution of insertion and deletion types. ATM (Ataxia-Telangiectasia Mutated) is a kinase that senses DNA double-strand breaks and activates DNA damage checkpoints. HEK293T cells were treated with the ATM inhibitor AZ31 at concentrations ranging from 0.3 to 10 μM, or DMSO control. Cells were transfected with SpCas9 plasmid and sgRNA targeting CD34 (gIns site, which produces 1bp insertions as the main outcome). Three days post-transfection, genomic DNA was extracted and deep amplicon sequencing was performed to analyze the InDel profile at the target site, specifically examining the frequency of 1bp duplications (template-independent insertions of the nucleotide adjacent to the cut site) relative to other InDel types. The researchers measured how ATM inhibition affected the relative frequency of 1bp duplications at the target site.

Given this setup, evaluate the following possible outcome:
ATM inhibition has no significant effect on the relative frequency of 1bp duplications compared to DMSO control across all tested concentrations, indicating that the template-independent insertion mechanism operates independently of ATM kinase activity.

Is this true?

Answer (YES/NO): NO